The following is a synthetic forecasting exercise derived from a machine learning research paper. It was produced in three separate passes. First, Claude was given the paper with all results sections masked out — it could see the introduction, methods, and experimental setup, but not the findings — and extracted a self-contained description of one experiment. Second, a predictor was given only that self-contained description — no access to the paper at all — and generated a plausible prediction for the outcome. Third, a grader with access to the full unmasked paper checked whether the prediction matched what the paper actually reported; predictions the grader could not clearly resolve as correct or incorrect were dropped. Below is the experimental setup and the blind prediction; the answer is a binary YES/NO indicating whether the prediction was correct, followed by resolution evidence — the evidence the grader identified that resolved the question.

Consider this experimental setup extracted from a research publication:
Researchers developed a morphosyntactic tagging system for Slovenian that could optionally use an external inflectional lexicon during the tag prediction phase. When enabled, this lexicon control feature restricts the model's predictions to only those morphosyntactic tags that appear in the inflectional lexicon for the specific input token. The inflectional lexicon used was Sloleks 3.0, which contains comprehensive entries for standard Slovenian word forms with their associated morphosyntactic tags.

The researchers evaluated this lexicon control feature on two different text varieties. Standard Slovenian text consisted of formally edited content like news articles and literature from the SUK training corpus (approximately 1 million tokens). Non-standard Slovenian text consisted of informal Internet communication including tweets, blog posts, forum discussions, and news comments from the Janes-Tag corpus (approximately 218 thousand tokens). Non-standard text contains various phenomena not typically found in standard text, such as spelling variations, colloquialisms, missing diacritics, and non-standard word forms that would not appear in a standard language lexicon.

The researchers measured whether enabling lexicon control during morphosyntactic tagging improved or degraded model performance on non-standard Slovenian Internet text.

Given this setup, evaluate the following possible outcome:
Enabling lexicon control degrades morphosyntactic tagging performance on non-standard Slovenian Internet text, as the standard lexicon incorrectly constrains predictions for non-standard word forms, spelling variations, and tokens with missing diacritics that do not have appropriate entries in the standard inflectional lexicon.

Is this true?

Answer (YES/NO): YES